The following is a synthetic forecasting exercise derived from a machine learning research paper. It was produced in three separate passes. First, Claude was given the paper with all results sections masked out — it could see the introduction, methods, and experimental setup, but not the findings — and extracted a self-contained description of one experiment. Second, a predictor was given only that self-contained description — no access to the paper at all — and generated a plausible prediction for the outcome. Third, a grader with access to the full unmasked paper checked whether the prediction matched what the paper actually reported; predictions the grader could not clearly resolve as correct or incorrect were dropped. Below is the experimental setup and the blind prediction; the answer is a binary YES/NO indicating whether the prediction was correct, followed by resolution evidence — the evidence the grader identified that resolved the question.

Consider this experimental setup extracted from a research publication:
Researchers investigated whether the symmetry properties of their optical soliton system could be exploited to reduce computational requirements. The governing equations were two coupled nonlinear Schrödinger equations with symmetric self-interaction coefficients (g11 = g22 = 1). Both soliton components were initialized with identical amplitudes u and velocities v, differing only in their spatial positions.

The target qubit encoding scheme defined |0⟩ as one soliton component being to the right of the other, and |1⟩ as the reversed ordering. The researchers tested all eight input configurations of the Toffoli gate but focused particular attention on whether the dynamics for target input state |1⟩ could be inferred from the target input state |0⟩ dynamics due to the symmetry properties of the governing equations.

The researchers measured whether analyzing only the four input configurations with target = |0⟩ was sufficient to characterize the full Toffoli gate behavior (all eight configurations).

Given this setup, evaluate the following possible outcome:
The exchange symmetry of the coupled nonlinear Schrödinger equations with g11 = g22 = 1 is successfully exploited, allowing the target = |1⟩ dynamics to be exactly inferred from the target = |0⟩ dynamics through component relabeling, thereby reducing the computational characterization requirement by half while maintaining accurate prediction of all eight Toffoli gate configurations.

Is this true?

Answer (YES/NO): YES